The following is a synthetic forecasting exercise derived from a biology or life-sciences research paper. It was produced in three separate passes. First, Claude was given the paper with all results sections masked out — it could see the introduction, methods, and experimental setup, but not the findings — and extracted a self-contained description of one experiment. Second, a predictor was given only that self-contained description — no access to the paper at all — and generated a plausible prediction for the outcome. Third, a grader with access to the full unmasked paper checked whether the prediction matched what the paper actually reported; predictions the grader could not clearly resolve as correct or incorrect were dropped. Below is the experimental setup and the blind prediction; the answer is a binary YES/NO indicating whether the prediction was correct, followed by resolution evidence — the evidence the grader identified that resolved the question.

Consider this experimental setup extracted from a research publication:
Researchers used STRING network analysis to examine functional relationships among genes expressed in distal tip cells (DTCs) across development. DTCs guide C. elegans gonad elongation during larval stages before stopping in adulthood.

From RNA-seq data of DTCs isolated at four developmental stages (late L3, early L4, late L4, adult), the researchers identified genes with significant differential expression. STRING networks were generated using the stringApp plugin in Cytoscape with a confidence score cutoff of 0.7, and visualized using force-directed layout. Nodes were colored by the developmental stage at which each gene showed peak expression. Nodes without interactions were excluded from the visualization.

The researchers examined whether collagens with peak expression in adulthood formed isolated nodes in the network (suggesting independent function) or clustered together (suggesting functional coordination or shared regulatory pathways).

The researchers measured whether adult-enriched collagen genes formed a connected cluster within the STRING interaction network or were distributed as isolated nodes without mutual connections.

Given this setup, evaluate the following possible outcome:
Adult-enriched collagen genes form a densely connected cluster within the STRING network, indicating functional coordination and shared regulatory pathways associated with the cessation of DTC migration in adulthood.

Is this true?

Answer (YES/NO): YES